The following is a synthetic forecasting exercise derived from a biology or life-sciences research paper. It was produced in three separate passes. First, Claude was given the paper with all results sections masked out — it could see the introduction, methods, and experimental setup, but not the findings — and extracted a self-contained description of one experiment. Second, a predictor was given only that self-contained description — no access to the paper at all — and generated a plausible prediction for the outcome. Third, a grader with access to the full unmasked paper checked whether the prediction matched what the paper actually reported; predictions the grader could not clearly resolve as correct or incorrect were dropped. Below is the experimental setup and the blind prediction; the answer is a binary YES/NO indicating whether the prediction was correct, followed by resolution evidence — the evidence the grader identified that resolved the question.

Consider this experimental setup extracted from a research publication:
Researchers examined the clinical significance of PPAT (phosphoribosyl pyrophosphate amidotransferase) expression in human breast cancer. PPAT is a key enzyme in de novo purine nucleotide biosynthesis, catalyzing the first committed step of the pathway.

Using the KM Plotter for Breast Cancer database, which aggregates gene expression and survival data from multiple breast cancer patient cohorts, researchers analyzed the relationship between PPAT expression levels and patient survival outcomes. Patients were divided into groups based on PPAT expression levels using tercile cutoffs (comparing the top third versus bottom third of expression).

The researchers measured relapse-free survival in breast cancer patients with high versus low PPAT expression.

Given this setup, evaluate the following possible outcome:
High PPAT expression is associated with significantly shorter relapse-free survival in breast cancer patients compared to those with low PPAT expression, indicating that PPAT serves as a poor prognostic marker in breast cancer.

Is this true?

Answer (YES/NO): YES